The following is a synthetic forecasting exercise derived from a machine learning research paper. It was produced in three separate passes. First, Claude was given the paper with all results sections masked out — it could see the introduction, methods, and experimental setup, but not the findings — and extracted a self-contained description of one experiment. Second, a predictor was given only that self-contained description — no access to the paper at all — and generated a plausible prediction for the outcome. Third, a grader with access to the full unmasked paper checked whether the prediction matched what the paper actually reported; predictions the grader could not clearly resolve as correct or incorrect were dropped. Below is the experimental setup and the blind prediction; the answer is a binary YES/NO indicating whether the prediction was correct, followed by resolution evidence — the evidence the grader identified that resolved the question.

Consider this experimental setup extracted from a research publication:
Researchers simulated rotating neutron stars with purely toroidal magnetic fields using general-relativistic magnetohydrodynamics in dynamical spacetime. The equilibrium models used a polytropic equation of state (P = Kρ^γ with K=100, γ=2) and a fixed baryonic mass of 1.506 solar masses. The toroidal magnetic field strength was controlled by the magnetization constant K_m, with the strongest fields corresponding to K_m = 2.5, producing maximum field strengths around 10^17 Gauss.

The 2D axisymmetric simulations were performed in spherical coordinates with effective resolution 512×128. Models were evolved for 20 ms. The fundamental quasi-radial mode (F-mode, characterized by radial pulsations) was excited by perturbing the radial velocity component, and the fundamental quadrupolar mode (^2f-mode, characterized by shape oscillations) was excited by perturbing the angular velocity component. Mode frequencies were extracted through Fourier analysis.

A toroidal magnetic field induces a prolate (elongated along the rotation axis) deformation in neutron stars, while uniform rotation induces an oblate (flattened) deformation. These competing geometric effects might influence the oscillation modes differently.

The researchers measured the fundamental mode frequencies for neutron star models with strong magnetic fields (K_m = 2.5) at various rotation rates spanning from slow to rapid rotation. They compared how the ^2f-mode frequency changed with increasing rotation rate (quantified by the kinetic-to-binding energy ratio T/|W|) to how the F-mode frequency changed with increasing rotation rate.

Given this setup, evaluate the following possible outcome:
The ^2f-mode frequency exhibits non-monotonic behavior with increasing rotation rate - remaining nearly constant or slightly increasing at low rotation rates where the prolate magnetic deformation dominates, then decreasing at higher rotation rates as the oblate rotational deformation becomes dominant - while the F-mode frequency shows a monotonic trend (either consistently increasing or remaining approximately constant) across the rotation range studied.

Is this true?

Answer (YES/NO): NO